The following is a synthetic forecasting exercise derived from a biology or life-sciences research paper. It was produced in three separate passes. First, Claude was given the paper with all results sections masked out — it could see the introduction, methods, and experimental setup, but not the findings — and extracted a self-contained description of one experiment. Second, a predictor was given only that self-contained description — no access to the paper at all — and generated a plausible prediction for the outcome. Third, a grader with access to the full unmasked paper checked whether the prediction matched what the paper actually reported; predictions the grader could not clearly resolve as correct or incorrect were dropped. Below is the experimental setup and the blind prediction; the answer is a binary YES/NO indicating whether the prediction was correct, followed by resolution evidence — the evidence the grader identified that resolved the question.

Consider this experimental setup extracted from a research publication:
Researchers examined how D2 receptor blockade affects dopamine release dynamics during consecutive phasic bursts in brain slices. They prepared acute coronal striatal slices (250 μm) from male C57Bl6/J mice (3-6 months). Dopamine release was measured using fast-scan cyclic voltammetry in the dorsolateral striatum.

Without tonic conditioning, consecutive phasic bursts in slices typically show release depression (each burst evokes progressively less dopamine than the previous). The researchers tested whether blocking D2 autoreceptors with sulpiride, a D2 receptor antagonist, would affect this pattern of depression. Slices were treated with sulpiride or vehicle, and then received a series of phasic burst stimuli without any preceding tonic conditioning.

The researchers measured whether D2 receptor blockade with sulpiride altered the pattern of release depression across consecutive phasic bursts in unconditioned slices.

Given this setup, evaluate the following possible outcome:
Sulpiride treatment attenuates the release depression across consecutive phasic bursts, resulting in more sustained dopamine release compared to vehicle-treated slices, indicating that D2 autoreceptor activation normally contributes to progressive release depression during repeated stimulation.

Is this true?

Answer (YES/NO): NO